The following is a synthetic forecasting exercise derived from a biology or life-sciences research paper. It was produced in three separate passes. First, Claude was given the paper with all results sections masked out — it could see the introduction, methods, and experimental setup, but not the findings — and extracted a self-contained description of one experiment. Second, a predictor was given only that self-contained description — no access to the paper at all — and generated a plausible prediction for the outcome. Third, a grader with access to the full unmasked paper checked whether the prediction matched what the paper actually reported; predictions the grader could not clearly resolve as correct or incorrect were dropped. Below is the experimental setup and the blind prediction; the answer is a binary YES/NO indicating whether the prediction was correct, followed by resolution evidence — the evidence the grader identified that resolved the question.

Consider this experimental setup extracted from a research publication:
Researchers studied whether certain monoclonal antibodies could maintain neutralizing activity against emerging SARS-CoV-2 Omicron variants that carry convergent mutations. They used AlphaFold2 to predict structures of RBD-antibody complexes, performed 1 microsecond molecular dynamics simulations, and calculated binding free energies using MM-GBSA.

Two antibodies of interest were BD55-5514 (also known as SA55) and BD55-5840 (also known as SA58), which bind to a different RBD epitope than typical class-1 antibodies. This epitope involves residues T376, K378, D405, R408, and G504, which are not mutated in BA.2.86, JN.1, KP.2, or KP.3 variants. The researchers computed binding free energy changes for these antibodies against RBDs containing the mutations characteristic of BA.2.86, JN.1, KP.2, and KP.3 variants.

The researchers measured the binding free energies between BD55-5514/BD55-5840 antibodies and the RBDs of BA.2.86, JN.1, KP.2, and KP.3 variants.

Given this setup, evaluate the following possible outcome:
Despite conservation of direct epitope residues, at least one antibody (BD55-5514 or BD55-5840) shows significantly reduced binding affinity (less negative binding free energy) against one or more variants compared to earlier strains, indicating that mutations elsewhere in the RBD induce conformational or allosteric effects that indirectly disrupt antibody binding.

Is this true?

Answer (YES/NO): NO